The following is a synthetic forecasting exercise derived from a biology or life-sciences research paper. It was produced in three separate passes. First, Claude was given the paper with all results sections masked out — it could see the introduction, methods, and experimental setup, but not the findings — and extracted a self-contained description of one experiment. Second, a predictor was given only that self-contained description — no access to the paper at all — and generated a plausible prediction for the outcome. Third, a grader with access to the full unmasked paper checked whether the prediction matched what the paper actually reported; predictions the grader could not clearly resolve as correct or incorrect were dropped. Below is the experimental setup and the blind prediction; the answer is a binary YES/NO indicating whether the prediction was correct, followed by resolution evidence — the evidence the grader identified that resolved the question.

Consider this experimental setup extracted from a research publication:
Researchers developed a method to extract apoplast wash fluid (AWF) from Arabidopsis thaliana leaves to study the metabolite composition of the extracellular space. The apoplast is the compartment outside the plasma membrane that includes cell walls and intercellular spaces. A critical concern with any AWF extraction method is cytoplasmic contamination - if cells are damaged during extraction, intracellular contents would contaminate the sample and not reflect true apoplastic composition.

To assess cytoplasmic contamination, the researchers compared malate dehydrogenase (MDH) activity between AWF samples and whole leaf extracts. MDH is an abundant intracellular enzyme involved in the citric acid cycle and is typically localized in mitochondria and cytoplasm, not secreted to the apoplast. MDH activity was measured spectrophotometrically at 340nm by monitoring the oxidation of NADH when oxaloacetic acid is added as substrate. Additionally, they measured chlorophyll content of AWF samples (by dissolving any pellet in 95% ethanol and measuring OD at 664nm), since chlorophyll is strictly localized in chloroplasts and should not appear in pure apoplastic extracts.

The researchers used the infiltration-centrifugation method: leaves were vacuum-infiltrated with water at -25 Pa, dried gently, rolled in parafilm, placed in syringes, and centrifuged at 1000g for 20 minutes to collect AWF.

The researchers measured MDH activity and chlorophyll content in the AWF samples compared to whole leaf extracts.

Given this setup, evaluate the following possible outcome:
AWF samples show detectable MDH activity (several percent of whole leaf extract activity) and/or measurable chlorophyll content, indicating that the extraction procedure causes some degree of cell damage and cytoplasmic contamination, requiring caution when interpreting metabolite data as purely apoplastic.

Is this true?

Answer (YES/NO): NO